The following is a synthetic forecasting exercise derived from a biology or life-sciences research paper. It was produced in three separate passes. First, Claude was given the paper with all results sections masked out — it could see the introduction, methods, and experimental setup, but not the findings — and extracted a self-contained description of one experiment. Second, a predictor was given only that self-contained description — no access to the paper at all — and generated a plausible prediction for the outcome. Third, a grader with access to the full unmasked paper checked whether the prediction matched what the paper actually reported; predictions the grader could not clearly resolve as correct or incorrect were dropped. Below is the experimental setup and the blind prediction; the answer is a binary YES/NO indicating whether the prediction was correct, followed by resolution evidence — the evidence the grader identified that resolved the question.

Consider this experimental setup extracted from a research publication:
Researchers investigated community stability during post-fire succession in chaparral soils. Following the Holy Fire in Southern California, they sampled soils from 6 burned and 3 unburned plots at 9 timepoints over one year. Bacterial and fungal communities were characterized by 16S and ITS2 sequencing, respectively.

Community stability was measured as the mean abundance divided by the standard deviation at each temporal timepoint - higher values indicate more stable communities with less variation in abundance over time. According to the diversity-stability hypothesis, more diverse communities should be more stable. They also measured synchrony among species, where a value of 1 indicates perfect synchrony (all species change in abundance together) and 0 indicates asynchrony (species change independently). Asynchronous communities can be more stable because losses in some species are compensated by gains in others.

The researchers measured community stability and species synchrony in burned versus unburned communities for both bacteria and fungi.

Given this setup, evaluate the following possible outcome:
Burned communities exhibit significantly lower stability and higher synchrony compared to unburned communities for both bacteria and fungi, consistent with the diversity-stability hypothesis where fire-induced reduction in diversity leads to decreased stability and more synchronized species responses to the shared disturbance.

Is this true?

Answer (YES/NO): NO